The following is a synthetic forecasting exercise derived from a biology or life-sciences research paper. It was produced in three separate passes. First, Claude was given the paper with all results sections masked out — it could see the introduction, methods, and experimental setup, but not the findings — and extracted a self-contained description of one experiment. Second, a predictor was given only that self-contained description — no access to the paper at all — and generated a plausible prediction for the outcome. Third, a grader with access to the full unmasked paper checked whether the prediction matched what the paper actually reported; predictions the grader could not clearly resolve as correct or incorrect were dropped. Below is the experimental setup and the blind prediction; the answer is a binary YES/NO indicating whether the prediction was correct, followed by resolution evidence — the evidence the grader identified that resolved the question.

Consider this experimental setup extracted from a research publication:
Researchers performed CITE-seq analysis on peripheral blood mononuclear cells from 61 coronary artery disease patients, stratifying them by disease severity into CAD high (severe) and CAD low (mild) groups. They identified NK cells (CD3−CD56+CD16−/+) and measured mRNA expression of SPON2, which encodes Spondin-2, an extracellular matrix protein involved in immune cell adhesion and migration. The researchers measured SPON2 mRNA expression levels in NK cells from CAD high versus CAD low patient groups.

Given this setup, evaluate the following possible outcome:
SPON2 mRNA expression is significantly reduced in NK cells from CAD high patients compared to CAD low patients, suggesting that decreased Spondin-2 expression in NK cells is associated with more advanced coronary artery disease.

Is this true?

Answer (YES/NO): NO